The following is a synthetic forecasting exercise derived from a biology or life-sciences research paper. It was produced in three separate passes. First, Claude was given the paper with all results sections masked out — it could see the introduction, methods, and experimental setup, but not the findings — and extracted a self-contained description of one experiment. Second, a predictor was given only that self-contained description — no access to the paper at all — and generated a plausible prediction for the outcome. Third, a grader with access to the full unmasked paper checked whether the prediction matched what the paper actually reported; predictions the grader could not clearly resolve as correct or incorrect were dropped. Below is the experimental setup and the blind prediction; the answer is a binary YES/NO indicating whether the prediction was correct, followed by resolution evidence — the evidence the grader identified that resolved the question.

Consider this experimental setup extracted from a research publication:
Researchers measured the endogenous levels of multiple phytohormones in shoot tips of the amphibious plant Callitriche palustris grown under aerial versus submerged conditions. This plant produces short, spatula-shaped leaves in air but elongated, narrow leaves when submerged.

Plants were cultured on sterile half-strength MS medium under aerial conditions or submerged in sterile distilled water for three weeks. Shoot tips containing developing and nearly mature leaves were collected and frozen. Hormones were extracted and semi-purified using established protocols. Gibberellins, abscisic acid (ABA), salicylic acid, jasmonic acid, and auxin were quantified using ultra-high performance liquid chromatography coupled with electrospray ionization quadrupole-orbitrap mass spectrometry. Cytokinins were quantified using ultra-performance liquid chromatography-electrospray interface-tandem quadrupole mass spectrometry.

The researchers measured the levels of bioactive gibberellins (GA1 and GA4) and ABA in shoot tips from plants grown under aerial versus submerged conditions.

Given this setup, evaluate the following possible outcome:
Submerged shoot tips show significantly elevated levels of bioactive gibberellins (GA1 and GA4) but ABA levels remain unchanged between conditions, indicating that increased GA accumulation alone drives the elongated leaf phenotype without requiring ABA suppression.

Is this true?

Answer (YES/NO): NO